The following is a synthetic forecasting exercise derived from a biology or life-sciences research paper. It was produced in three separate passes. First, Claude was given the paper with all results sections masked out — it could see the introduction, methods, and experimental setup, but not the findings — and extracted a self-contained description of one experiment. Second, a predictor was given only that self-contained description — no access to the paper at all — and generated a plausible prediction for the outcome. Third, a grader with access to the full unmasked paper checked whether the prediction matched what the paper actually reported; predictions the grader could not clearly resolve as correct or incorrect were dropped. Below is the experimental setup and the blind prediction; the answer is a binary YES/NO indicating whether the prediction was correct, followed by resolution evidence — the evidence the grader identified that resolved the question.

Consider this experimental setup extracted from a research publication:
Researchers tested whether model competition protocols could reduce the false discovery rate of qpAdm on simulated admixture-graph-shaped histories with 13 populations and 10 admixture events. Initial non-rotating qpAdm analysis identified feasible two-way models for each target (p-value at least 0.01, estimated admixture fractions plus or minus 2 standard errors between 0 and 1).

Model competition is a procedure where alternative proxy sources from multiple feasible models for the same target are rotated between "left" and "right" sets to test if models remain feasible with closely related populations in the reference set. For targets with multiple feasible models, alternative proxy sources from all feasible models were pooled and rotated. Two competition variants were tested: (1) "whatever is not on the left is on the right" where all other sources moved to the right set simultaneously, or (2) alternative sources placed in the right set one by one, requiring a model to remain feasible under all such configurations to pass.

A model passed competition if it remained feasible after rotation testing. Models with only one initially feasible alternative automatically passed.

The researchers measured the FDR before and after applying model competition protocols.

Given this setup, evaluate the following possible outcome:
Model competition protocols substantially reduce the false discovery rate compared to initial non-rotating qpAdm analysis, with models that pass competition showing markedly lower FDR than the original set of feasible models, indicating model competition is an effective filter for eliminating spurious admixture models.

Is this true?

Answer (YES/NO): NO